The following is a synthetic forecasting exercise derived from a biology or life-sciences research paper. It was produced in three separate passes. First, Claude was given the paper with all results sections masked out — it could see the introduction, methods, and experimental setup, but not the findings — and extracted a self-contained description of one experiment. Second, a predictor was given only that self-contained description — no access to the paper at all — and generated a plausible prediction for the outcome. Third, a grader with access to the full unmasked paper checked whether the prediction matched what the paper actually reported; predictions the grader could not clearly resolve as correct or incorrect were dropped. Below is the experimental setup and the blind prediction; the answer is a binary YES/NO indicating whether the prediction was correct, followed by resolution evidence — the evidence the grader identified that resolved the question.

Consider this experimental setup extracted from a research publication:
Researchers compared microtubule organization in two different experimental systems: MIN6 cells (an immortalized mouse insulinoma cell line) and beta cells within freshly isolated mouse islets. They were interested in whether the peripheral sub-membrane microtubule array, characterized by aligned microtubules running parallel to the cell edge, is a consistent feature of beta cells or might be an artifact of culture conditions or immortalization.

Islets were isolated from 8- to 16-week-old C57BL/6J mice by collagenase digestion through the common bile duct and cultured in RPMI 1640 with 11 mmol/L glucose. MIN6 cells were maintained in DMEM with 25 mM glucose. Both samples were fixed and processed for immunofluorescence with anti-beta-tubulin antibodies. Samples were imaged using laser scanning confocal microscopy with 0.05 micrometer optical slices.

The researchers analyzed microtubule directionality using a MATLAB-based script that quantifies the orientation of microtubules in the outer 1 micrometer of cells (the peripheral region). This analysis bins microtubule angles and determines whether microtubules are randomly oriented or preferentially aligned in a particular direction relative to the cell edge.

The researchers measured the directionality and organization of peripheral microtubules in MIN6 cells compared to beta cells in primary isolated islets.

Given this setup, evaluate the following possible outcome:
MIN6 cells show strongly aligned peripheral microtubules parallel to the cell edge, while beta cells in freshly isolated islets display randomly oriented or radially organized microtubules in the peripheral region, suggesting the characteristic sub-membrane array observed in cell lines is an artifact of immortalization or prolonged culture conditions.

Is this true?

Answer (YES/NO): NO